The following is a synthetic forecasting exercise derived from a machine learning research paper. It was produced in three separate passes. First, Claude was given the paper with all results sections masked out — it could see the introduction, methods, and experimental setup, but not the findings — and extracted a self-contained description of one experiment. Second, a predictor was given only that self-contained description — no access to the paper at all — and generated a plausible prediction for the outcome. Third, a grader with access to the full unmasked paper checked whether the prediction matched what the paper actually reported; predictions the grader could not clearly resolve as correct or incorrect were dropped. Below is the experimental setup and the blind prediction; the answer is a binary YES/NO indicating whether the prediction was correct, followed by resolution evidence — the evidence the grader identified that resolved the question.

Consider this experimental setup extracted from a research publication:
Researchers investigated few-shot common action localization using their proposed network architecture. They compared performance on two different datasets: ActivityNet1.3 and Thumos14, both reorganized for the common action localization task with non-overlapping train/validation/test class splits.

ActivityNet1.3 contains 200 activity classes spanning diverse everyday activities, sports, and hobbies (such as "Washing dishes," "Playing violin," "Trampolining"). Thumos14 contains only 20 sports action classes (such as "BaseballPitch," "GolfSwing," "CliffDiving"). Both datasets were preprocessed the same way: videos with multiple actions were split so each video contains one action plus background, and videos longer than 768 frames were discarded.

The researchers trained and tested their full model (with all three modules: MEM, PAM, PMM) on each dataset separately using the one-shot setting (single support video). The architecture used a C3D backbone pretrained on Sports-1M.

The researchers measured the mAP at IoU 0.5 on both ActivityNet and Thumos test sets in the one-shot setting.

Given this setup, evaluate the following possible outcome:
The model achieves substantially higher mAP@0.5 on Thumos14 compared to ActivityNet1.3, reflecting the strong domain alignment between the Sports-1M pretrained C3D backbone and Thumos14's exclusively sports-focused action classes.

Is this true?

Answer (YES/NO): NO